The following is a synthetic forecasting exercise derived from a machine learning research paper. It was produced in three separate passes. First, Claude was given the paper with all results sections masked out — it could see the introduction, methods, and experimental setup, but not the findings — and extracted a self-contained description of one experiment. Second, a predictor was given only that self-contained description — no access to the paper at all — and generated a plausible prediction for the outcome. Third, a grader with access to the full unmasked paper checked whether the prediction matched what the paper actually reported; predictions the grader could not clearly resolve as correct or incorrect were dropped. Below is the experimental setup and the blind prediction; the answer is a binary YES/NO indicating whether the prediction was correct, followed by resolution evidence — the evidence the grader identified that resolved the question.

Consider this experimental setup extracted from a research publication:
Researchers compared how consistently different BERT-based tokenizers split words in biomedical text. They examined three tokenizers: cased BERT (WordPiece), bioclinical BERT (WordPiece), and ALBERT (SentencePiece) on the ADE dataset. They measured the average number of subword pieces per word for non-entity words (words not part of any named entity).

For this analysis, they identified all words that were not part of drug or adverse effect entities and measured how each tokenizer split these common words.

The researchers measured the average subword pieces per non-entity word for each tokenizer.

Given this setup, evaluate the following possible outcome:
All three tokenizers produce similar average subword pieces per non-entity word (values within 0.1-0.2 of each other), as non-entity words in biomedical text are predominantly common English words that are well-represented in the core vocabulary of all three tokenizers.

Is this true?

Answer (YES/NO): YES